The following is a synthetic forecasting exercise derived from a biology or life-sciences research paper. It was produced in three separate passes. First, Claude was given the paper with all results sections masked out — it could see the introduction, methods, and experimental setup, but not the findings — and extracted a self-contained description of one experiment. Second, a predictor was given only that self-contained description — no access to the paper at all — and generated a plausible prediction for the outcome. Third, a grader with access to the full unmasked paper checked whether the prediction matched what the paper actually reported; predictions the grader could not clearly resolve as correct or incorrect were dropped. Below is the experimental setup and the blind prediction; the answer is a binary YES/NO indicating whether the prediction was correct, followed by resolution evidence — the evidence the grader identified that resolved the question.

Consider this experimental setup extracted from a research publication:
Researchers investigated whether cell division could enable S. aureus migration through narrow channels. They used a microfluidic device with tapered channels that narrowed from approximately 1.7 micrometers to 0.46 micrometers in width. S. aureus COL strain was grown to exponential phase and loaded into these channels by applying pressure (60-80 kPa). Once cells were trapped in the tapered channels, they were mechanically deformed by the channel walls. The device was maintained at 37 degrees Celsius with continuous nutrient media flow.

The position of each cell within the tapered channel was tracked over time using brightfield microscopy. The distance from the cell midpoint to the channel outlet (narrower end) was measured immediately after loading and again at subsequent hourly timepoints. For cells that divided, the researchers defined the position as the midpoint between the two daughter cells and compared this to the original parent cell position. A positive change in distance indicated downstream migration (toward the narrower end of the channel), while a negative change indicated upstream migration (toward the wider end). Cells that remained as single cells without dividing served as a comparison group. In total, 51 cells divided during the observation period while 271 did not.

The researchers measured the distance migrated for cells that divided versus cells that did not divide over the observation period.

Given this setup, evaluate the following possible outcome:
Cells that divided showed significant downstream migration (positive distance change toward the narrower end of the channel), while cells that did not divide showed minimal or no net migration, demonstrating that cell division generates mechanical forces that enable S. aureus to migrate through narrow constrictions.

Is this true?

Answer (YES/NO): NO